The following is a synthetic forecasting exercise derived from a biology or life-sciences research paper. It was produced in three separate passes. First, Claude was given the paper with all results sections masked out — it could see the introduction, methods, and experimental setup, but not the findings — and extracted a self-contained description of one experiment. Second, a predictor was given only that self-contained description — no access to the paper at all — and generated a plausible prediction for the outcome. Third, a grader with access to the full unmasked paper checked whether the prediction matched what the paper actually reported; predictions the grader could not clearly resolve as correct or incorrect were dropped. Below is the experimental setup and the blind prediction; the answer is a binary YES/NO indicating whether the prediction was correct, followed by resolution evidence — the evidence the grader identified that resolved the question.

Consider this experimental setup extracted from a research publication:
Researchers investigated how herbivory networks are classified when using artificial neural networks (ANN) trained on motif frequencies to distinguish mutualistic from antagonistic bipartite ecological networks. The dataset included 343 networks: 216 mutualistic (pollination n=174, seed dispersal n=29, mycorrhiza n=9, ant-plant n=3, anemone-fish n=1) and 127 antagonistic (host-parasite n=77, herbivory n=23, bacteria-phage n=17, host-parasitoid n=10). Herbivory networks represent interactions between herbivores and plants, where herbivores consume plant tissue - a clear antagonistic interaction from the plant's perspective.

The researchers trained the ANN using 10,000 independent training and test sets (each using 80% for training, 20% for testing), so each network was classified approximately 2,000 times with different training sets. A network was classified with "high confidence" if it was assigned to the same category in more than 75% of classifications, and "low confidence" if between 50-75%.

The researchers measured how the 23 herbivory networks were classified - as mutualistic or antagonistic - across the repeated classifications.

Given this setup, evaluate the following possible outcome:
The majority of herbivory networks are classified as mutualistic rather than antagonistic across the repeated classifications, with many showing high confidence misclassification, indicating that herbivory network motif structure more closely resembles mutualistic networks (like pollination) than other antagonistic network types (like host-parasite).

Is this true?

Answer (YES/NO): NO